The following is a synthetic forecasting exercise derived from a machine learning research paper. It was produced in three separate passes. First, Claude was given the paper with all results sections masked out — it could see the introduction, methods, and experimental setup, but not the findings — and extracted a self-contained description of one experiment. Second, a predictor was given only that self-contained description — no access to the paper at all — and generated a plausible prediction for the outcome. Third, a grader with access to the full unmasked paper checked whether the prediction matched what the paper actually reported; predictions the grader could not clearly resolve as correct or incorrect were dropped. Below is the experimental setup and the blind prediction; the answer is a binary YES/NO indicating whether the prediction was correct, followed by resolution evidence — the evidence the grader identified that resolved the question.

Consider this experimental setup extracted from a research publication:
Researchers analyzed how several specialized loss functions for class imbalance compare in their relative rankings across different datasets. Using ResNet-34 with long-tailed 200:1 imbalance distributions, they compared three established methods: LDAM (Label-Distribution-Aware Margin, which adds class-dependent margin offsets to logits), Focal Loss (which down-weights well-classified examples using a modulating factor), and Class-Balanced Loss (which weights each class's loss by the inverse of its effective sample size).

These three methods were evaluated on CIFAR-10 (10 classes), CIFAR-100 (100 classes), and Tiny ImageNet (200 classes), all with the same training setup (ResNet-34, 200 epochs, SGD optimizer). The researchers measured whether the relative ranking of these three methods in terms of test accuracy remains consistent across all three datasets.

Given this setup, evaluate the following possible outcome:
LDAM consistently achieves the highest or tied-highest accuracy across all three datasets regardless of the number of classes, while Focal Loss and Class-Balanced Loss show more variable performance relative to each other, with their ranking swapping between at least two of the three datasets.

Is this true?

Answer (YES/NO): NO